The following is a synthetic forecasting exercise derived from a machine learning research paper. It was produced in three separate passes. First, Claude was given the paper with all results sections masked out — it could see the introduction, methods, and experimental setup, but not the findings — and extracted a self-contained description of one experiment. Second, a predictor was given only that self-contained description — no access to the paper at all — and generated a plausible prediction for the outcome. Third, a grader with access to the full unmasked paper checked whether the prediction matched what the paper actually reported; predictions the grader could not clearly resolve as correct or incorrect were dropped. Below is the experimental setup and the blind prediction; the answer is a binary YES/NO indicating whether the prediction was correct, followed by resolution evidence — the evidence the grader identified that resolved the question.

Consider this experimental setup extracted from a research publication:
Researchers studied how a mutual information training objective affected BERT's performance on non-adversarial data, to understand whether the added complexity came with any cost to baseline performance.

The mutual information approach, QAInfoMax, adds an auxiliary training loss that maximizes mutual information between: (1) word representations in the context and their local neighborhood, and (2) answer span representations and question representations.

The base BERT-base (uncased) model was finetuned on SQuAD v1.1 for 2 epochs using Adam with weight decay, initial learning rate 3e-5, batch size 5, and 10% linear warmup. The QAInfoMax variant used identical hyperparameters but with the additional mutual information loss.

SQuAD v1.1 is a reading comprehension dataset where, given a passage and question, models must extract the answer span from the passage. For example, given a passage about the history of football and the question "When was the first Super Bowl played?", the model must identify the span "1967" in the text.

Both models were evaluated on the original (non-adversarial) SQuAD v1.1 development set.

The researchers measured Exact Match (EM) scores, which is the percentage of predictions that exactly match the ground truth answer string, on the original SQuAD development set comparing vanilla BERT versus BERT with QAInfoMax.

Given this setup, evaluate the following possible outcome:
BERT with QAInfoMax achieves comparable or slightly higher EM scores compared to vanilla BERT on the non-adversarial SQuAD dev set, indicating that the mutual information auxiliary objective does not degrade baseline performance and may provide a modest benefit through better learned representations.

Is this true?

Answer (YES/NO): YES